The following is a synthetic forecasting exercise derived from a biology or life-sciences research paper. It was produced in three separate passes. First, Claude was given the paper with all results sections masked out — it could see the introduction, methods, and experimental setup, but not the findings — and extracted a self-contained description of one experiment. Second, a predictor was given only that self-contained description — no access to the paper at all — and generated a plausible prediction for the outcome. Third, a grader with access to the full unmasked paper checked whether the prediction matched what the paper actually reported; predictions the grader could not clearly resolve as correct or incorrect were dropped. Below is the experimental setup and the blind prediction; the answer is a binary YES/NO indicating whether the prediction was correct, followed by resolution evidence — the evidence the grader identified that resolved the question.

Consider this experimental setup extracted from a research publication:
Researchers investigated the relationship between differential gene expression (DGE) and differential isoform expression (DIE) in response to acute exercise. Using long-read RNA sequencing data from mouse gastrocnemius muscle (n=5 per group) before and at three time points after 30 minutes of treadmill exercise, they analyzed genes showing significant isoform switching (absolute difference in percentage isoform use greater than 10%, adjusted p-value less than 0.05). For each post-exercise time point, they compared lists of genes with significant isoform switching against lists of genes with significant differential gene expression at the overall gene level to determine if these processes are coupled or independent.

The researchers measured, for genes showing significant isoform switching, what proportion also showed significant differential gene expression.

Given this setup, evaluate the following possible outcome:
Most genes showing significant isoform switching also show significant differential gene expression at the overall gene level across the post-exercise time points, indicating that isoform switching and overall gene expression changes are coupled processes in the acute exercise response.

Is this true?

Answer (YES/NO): NO